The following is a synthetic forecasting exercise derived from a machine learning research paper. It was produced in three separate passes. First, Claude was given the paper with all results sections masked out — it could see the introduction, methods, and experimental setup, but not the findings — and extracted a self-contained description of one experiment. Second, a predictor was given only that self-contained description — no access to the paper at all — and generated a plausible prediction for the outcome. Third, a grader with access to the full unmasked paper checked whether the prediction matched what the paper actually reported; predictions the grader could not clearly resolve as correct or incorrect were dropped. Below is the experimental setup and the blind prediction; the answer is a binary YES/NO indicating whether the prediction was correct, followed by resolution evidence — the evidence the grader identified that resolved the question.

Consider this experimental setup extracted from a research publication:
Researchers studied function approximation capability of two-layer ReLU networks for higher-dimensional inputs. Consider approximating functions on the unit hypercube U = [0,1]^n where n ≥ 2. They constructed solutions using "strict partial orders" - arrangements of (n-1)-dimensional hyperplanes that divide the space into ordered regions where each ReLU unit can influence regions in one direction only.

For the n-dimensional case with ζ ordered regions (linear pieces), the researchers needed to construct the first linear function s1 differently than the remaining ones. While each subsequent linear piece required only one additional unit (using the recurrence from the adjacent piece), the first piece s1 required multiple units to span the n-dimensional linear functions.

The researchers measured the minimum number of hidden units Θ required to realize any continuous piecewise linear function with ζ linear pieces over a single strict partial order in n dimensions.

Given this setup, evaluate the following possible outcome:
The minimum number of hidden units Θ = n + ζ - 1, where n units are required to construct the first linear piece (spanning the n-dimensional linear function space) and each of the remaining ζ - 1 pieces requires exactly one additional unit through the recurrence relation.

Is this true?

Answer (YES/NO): NO